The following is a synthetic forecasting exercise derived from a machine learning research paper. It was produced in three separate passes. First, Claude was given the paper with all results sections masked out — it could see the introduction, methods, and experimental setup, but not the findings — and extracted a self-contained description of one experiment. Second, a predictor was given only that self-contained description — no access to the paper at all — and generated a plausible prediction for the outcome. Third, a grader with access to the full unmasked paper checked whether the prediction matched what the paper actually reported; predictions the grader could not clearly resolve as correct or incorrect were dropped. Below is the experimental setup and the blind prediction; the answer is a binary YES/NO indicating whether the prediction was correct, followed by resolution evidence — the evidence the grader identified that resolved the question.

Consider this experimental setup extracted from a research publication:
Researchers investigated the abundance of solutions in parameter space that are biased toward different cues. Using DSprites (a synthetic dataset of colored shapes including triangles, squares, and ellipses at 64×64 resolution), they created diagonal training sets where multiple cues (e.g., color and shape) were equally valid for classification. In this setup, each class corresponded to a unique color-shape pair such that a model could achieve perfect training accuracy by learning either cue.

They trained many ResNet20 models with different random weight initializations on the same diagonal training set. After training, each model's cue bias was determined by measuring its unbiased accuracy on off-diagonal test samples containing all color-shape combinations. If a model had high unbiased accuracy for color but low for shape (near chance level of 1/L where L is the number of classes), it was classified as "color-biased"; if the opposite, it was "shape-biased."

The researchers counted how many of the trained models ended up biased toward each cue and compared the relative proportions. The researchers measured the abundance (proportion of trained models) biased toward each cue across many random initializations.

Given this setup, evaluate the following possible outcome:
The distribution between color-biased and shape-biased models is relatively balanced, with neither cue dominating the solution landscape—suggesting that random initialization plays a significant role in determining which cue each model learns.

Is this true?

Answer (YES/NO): NO